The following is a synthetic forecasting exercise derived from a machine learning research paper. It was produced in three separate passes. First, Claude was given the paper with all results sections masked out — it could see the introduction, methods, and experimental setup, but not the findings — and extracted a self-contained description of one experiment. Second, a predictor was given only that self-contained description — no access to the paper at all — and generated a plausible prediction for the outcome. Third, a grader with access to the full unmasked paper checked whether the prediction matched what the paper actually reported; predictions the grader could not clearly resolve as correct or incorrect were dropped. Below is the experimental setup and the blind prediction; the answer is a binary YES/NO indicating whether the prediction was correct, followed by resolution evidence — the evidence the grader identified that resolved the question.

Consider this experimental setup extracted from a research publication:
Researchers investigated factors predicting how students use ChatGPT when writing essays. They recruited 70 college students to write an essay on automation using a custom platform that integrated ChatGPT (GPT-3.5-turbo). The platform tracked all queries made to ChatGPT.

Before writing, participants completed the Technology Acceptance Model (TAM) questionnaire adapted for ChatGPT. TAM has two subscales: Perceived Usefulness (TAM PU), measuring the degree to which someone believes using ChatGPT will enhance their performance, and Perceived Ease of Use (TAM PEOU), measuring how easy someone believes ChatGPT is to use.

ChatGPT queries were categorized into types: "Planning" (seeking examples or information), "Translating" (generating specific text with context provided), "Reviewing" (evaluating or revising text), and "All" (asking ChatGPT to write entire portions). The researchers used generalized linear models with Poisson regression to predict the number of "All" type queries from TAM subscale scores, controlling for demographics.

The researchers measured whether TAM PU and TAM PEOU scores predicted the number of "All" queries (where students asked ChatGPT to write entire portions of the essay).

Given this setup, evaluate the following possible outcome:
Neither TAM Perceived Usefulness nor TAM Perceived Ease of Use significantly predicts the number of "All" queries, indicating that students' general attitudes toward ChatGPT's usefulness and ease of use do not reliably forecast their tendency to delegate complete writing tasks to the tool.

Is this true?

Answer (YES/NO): YES